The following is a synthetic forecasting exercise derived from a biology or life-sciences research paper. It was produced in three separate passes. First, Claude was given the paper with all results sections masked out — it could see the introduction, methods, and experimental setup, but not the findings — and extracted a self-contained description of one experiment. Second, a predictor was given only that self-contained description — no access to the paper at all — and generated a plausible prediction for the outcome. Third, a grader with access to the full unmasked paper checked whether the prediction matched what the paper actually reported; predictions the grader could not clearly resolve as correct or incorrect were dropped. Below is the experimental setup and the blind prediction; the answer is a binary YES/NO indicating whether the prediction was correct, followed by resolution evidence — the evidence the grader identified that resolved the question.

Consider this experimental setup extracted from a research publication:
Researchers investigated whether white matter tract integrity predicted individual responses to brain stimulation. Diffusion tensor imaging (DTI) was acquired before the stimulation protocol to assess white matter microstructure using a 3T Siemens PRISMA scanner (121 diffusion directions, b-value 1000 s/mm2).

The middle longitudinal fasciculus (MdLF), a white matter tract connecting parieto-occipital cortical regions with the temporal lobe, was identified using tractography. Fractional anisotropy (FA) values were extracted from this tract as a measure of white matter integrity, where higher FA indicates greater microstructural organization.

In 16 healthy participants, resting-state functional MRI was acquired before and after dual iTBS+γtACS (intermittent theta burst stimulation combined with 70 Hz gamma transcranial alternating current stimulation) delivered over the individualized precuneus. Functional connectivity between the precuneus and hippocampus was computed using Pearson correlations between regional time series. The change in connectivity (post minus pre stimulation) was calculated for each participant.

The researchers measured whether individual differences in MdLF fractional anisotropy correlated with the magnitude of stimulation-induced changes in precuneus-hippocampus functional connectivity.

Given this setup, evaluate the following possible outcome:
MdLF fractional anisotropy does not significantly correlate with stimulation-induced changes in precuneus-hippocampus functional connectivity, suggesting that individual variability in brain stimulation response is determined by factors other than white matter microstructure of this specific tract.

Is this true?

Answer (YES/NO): NO